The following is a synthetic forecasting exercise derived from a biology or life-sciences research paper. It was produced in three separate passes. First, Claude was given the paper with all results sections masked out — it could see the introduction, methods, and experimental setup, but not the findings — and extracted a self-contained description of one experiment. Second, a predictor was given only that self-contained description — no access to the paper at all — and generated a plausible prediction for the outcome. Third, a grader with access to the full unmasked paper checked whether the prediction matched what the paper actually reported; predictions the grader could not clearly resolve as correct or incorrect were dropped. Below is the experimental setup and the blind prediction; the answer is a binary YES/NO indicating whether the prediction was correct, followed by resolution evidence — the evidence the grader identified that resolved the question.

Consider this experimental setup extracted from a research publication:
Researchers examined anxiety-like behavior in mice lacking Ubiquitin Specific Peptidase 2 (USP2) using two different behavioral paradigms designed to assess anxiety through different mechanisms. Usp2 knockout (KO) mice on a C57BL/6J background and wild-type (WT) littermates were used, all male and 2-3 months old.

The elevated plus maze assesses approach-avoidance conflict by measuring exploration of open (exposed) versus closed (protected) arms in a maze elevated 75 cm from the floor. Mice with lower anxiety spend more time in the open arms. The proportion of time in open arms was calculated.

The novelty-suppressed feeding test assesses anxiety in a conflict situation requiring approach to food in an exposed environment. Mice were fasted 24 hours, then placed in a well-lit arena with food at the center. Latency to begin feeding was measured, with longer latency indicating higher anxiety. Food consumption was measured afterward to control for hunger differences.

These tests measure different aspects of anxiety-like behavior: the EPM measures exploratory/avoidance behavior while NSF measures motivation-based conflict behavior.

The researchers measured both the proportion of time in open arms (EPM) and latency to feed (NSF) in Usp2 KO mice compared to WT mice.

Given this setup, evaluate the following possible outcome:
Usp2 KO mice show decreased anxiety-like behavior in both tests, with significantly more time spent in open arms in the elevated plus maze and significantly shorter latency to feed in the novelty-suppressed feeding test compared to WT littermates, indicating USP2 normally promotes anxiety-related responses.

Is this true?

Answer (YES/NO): NO